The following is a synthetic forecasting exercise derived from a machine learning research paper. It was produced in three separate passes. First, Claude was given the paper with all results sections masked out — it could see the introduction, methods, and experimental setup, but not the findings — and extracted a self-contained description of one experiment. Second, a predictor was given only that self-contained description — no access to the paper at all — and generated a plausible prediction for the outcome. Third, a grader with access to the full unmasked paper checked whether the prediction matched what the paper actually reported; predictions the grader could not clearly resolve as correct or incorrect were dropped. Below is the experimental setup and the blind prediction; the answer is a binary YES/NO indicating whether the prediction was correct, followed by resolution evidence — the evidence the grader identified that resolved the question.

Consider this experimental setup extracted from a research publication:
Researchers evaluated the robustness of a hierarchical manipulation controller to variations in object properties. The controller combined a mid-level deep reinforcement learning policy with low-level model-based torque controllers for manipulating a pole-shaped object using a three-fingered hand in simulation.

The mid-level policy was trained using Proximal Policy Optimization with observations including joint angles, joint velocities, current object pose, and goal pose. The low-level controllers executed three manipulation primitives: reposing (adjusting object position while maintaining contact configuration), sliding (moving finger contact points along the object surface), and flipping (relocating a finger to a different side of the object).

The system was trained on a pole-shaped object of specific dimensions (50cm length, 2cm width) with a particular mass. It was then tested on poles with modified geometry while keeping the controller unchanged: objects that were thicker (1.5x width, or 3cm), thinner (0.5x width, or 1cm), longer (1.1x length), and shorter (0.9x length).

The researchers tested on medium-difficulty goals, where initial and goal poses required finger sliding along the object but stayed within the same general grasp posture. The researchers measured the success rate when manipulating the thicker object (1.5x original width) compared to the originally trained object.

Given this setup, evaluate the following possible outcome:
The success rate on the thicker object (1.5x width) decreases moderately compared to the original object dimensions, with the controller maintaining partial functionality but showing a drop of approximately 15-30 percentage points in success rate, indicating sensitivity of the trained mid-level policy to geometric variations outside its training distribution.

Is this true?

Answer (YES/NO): NO